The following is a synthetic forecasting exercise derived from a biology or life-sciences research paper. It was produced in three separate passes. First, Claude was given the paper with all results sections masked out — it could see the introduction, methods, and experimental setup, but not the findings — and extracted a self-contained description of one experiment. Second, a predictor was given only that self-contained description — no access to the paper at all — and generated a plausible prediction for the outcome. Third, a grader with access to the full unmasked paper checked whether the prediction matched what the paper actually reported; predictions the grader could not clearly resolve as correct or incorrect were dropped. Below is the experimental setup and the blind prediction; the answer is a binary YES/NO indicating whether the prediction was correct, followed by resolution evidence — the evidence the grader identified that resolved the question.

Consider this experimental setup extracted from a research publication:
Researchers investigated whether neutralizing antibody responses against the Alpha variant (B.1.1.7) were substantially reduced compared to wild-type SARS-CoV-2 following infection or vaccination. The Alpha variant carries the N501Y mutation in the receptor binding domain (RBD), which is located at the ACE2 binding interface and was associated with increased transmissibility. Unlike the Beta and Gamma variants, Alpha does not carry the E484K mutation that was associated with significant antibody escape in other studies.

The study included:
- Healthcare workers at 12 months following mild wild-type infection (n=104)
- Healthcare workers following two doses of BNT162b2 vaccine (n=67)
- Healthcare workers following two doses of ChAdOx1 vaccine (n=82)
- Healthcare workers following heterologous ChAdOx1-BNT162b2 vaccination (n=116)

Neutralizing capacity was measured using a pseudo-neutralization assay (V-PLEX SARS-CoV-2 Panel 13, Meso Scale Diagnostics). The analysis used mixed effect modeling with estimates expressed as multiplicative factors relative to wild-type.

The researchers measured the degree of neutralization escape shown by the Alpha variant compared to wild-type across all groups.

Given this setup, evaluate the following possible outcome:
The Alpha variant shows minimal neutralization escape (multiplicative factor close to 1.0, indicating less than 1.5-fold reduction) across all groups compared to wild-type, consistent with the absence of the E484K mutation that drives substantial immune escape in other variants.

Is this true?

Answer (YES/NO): YES